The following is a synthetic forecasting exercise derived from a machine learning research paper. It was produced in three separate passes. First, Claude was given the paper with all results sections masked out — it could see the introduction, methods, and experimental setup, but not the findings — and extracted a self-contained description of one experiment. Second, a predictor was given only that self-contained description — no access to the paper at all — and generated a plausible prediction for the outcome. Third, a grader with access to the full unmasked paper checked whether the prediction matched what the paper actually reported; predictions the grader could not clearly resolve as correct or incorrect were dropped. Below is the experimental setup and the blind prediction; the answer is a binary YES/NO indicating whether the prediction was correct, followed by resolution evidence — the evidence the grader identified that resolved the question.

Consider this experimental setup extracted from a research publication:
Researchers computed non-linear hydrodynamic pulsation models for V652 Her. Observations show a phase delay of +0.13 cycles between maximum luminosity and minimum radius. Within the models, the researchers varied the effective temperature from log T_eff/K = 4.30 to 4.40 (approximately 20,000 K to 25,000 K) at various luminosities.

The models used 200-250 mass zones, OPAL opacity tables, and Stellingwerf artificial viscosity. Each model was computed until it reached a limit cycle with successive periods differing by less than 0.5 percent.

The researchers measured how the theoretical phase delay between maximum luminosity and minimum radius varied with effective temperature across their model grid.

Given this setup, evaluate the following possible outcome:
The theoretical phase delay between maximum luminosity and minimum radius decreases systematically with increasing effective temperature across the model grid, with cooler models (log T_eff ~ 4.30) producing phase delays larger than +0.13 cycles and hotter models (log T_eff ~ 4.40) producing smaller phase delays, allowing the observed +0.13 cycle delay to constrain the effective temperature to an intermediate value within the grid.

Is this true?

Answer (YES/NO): NO